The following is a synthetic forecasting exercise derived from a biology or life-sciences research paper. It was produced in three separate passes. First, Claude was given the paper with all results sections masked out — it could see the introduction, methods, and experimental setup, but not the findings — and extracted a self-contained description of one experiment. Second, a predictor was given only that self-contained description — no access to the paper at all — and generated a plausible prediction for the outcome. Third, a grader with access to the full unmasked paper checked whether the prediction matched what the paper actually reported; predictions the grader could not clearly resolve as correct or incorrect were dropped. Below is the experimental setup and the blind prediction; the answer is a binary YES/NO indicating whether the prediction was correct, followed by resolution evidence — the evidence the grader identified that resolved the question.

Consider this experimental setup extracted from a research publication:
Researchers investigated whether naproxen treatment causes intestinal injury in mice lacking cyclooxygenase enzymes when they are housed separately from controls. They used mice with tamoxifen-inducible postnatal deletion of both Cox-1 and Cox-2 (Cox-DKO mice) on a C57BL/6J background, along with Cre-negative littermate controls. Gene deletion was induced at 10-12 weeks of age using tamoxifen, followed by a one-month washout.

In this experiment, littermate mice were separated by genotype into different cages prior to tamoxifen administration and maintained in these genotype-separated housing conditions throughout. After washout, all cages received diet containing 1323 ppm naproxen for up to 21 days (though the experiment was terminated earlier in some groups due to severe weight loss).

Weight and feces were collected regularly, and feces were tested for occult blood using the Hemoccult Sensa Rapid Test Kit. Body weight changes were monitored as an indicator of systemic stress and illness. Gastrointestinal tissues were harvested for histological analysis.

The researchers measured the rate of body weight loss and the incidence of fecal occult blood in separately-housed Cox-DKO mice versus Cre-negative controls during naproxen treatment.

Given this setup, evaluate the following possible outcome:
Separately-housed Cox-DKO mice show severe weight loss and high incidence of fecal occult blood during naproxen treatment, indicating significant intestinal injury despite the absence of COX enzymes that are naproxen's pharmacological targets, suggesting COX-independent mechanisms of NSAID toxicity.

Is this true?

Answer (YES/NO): YES